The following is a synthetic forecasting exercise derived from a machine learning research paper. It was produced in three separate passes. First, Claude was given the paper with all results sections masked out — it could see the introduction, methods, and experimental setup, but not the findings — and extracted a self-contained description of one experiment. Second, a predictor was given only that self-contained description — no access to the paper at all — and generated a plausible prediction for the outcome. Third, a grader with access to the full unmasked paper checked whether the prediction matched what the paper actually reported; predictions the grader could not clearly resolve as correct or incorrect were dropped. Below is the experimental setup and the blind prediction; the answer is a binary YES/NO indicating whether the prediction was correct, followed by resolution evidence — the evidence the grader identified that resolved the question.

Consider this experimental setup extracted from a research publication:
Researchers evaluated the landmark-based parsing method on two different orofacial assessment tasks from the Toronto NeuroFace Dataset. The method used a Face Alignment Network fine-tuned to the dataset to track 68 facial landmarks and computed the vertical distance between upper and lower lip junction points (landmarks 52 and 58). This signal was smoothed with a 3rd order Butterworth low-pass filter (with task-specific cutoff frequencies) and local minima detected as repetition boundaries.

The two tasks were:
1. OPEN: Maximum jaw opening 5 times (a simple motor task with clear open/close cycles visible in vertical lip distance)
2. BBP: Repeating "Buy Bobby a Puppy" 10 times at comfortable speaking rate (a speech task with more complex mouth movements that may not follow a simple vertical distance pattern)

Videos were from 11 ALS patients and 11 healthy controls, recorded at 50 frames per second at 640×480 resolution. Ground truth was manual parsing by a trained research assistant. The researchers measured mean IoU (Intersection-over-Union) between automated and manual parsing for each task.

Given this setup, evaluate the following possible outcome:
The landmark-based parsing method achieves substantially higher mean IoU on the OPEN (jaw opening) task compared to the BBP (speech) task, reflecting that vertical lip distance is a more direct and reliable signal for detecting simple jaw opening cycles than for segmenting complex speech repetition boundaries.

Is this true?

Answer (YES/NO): YES